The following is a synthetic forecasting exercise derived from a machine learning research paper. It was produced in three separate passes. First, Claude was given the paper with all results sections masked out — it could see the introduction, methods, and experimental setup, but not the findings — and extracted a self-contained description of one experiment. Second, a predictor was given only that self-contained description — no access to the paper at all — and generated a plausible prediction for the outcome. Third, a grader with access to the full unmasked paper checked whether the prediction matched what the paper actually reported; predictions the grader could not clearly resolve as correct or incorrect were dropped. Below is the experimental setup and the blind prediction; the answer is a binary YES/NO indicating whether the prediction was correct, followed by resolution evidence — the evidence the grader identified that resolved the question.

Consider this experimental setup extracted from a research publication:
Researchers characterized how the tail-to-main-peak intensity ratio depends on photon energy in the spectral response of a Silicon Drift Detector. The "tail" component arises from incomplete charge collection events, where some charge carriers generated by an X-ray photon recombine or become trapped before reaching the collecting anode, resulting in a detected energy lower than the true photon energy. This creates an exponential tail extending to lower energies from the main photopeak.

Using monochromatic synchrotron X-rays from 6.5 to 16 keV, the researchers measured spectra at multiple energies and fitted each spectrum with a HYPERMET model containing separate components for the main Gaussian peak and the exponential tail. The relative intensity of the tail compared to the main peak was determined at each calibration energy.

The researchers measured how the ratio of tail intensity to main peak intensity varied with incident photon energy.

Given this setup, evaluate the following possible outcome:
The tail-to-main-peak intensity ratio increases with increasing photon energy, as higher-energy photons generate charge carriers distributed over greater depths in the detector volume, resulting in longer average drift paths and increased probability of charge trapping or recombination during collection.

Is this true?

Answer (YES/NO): NO